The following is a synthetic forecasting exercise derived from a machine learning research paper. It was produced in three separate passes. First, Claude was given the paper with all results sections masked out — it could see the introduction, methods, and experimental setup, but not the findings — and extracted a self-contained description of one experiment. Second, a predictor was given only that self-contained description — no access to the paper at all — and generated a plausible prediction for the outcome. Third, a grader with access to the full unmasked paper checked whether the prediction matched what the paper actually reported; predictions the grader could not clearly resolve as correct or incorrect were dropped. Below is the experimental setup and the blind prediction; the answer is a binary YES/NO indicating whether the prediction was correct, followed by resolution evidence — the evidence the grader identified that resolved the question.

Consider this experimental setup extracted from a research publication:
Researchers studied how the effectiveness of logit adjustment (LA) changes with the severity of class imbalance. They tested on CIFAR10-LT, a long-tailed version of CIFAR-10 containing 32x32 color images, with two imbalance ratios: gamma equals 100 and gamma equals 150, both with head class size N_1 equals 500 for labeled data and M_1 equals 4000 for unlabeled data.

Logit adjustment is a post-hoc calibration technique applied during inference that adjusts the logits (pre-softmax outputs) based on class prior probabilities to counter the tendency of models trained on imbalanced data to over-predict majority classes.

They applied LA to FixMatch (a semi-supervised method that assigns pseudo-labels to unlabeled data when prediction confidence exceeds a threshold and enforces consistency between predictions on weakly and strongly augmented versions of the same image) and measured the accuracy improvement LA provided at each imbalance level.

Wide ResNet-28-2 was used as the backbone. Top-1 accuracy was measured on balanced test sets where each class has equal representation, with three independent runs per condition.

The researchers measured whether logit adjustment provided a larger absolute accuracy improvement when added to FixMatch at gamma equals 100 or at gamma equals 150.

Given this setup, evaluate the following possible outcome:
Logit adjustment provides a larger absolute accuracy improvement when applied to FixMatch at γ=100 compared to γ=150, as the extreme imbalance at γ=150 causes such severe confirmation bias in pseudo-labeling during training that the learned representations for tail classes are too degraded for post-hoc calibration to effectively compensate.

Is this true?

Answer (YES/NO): YES